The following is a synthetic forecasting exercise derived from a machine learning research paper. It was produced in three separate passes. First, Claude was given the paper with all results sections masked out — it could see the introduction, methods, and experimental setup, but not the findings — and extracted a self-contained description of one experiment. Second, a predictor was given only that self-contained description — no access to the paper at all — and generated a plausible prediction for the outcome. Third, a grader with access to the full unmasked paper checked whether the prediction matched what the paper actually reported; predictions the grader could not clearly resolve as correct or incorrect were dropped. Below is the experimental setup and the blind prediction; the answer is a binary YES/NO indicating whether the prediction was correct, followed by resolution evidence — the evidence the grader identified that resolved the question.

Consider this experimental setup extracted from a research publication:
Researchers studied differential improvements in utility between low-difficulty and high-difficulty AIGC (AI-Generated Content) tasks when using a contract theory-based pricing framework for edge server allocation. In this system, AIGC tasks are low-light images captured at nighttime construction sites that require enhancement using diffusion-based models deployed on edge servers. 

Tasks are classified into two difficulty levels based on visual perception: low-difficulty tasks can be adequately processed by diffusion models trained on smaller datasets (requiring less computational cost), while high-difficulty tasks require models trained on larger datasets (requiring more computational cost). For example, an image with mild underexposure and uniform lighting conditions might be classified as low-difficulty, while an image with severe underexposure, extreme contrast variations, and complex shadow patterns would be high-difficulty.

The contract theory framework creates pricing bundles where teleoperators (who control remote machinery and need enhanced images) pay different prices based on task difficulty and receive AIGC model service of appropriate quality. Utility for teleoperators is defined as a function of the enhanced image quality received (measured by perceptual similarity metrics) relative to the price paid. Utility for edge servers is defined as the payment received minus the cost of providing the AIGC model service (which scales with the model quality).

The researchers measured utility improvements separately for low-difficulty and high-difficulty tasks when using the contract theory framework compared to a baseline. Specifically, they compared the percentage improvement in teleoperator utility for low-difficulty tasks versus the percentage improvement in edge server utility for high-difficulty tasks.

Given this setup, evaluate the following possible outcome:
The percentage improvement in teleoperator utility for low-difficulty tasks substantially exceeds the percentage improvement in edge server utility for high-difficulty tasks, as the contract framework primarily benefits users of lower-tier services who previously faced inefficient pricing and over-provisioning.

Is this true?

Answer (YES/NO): YES